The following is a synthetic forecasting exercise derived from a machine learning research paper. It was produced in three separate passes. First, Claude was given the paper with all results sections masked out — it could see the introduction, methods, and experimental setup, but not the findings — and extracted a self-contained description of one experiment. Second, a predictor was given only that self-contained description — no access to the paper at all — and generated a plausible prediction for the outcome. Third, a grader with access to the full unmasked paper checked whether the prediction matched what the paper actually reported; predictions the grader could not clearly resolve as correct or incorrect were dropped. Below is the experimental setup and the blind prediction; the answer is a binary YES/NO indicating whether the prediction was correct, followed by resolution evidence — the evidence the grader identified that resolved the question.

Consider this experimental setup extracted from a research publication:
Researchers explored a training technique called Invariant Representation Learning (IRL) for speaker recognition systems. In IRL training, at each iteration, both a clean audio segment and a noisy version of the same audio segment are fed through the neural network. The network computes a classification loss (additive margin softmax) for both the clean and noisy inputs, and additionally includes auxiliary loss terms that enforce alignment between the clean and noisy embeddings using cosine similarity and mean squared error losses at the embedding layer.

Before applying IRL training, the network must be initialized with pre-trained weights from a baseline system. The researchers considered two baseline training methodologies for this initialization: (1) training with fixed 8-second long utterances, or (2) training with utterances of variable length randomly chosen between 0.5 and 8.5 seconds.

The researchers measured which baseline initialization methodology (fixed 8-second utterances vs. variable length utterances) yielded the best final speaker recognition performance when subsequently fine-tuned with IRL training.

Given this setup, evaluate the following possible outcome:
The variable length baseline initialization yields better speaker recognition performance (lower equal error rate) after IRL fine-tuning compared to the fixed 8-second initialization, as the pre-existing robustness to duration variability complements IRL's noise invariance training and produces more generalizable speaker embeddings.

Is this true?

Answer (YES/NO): NO